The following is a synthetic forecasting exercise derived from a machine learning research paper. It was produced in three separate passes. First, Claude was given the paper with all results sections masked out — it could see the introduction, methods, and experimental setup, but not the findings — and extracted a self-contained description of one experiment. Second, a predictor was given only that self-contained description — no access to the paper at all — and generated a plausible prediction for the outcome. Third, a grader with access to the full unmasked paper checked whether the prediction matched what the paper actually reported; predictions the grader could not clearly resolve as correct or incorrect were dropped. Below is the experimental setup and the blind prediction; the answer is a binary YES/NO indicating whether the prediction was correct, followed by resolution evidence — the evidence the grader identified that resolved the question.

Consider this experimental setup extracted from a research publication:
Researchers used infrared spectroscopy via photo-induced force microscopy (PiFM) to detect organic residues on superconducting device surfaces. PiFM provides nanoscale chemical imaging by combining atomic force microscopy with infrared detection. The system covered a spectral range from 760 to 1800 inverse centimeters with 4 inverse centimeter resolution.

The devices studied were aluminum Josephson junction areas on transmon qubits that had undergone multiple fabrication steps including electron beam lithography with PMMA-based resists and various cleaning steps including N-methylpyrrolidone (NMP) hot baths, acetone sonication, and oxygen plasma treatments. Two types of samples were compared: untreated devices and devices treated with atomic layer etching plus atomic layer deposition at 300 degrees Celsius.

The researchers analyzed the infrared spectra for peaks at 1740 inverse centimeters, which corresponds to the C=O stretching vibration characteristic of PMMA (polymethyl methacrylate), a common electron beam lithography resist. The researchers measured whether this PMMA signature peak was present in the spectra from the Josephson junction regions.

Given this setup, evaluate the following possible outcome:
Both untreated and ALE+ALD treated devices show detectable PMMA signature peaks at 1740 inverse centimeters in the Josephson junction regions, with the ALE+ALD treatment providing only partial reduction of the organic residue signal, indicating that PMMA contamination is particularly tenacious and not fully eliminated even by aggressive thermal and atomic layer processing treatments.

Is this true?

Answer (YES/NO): NO